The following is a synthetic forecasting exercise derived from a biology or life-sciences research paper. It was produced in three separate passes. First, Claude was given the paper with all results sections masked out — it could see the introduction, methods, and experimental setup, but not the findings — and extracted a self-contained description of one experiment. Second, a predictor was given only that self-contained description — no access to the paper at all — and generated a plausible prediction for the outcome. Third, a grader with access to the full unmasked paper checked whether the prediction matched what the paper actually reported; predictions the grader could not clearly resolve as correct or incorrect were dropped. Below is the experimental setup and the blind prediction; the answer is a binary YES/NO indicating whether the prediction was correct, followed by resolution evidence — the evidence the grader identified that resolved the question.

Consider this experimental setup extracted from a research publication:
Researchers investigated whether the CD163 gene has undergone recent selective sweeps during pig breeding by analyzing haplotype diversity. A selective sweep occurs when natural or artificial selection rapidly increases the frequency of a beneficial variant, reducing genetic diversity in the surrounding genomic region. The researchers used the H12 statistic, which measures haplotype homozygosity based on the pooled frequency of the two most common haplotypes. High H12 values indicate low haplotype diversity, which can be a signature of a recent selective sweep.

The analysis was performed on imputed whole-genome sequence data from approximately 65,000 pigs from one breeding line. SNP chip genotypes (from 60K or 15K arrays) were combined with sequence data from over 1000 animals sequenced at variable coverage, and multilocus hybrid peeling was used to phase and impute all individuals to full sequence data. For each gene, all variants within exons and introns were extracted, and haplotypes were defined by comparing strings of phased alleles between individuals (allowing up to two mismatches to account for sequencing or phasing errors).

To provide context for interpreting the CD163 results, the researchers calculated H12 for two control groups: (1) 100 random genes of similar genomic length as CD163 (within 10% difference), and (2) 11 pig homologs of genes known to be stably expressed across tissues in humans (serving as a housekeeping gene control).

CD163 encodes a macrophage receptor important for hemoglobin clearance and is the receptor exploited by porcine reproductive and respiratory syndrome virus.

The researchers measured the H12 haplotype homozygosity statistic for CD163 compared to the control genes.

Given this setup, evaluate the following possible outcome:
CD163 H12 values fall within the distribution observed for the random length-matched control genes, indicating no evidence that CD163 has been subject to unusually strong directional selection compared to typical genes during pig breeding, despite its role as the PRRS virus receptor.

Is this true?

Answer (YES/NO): YES